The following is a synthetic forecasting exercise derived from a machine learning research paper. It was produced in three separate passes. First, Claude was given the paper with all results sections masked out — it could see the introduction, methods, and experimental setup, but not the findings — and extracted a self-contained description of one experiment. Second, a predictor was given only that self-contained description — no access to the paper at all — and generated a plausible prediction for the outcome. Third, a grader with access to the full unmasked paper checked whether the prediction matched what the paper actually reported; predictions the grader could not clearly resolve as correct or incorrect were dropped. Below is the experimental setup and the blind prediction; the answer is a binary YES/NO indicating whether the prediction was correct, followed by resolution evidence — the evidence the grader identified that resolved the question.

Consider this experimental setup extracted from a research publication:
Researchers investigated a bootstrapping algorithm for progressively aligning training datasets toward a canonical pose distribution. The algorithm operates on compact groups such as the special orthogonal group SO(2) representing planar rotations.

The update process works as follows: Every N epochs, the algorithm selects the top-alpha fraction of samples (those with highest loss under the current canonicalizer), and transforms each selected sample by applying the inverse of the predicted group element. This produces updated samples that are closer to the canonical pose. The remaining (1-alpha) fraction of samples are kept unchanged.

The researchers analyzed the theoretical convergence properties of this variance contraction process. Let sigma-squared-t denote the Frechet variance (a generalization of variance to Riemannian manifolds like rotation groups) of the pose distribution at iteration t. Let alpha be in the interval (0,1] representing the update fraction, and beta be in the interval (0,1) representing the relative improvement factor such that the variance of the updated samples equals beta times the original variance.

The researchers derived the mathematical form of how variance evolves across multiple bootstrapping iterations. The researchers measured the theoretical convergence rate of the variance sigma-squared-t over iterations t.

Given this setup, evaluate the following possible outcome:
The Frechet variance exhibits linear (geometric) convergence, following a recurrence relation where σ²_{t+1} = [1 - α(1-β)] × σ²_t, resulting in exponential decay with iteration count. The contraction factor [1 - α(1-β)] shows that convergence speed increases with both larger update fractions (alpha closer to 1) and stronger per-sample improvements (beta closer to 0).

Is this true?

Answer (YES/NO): YES